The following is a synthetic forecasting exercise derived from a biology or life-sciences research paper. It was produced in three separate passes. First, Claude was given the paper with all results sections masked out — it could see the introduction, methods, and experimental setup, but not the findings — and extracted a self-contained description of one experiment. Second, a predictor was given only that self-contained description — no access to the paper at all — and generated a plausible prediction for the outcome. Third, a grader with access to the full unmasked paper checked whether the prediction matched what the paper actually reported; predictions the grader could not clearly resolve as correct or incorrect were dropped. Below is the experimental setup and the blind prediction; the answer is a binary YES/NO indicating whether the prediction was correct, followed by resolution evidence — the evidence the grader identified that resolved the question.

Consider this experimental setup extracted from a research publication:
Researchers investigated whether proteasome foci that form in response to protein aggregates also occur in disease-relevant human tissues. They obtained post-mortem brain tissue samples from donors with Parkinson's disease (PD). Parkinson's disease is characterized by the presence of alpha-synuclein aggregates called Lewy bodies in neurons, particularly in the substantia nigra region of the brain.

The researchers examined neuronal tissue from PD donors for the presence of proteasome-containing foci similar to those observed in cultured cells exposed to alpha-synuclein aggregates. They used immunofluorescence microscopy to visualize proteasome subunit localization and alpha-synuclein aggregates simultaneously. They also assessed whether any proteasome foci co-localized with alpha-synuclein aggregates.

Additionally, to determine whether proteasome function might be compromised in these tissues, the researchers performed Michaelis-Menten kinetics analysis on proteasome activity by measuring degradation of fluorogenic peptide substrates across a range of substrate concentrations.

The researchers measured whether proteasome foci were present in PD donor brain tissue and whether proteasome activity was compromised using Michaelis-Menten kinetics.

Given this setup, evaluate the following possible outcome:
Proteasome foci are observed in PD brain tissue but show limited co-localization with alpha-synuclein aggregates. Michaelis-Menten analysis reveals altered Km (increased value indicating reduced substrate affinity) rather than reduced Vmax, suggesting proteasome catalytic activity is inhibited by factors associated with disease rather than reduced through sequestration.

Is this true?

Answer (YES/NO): NO